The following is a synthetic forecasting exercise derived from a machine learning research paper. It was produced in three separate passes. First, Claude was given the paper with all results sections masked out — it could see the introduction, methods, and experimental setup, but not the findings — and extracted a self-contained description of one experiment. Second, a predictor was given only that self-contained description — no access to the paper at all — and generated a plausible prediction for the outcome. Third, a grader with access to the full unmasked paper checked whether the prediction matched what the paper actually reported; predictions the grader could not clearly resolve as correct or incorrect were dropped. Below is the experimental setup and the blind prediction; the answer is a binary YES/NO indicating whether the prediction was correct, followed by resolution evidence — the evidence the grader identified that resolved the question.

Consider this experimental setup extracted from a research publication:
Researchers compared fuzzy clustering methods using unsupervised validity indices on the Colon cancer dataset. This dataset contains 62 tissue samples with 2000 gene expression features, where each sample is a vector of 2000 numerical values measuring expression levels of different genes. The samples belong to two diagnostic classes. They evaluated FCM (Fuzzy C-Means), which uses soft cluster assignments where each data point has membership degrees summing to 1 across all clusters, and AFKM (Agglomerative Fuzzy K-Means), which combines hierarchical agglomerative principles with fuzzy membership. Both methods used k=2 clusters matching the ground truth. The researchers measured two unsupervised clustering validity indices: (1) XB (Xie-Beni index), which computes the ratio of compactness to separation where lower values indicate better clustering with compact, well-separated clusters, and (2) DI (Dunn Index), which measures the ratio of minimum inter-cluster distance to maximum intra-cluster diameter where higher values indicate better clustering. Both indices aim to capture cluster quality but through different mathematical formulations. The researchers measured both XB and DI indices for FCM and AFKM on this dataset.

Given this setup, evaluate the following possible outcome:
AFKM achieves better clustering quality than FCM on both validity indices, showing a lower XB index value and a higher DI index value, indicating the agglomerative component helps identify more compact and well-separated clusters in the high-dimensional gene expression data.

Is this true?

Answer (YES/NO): NO